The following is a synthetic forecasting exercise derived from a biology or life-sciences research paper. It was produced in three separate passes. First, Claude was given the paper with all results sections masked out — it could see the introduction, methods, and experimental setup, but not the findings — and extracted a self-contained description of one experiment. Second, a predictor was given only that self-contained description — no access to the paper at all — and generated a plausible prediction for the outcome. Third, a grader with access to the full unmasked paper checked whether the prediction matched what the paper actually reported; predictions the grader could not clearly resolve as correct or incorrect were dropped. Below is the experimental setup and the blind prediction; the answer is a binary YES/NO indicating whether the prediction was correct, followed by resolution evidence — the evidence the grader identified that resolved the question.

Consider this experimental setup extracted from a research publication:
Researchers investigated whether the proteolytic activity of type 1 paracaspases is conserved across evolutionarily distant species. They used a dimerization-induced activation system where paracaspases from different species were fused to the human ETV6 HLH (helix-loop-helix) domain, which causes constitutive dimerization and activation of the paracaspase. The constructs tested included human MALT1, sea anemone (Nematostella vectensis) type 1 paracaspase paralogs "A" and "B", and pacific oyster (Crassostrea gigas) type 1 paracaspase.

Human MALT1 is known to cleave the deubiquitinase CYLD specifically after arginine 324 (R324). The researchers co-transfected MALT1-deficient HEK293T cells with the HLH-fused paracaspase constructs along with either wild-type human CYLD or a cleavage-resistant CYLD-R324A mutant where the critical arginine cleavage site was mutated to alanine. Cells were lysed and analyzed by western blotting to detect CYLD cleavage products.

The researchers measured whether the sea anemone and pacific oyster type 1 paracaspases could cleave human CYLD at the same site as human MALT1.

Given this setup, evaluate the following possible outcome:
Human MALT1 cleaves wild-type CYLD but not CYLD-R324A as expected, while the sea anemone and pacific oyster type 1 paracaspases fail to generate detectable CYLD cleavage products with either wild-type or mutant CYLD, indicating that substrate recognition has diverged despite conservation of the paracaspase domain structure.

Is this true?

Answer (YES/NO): NO